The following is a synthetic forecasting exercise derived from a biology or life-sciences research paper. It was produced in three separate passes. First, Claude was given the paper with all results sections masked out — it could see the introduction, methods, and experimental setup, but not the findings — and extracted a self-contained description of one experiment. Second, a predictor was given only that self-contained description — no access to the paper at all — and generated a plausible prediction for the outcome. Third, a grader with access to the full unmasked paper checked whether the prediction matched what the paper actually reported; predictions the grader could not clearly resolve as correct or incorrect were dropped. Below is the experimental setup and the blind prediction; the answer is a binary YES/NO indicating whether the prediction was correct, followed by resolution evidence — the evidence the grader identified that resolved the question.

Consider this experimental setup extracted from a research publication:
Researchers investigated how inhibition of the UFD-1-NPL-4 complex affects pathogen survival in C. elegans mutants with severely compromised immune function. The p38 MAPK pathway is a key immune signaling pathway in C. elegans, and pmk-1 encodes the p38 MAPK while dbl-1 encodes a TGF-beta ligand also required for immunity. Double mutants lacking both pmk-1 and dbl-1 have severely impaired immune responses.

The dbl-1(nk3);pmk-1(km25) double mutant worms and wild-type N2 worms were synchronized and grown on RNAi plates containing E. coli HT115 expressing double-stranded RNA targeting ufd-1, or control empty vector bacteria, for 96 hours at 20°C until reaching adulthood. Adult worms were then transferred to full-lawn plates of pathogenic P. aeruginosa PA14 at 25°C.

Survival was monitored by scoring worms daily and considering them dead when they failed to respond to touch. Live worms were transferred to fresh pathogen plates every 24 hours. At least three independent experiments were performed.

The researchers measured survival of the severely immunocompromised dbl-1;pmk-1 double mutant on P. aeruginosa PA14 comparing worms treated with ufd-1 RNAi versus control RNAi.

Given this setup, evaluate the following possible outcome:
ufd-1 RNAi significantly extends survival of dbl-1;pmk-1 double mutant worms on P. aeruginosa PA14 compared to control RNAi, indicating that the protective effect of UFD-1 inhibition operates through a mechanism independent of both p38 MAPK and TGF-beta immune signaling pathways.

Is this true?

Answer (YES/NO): YES